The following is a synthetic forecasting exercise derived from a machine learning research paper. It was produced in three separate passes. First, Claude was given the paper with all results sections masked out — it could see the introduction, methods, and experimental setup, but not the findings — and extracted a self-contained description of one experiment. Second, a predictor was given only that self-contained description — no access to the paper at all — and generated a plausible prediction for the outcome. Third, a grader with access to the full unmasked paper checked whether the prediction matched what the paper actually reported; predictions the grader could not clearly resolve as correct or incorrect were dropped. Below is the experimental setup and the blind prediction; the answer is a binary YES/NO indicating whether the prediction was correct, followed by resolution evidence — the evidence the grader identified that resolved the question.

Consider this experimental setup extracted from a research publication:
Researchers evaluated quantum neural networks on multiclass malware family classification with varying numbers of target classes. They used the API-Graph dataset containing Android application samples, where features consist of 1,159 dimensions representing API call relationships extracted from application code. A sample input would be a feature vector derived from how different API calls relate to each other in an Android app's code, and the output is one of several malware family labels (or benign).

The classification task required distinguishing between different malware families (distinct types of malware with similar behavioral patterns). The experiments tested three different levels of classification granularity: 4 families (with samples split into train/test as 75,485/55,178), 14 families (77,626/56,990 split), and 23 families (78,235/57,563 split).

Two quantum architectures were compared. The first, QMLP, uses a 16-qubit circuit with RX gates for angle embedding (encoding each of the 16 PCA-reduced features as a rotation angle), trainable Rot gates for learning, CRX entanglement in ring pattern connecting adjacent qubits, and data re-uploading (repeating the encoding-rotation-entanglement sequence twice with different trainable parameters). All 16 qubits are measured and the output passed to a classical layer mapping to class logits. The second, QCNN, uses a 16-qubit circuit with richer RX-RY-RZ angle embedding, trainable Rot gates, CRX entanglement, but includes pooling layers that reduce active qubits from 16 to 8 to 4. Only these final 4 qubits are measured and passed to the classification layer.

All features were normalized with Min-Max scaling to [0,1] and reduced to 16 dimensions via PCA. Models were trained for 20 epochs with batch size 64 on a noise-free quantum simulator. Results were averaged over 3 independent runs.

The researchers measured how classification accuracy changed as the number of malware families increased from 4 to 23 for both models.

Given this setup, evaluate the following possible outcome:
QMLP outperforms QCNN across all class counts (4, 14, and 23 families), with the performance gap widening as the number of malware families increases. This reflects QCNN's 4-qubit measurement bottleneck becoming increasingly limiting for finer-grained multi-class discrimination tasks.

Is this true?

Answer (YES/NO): NO